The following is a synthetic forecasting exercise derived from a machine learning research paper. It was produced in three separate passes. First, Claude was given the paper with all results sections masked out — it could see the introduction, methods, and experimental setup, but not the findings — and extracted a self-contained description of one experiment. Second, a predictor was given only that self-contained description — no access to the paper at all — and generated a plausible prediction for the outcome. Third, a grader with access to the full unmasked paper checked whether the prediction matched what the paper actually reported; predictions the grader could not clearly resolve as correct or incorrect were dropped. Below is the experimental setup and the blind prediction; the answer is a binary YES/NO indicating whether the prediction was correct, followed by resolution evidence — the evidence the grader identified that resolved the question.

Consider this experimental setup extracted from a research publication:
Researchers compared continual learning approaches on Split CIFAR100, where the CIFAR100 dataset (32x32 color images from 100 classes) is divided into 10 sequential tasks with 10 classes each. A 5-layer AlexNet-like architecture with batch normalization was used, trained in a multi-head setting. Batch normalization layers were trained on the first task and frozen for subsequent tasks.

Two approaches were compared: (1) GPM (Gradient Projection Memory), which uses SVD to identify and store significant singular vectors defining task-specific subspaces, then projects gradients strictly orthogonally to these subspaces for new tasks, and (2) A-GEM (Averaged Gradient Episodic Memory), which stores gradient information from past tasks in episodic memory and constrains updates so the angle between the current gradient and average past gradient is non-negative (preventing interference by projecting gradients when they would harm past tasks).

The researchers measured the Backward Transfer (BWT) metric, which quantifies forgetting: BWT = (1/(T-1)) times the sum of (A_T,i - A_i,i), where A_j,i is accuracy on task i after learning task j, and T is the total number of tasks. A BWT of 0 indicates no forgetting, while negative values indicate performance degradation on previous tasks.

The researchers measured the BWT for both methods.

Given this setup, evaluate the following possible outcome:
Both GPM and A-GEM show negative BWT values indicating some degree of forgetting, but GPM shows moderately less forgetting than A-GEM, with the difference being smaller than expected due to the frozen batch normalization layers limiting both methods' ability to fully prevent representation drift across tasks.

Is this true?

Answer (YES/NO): NO